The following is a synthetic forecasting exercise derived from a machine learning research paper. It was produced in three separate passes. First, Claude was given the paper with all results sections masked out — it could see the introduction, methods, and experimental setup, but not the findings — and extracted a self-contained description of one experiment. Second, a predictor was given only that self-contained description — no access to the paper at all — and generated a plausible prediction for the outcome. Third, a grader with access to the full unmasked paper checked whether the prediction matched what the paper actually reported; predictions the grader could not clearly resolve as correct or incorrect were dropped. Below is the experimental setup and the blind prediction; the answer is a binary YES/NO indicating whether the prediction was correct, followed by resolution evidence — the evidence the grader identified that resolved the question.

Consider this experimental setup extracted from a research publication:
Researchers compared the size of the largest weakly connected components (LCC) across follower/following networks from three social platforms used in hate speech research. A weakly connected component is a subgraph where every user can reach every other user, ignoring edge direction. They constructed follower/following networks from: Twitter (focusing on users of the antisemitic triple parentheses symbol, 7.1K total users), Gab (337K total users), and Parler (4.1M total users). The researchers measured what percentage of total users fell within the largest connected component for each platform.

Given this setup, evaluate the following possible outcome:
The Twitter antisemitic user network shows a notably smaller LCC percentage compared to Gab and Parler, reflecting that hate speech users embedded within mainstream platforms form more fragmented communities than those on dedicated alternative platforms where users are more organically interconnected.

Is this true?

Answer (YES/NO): NO